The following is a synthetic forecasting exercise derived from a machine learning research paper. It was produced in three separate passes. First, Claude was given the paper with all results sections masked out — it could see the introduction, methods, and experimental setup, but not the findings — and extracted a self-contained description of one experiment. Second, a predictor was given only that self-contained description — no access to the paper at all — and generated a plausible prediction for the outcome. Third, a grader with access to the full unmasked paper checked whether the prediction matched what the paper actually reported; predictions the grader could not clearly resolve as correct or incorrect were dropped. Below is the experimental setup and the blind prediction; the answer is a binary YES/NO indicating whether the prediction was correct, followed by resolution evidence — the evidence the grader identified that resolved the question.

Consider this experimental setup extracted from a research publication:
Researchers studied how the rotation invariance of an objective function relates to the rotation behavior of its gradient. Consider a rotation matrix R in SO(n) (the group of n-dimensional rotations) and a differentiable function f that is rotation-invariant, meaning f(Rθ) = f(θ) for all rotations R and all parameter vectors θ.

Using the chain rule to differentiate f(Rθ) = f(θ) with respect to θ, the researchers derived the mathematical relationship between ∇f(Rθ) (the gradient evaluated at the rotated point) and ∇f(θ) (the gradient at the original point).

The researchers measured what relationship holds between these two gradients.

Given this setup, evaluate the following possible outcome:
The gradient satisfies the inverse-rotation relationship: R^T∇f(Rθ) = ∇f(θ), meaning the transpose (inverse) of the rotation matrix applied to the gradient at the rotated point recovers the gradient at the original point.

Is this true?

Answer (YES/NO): YES